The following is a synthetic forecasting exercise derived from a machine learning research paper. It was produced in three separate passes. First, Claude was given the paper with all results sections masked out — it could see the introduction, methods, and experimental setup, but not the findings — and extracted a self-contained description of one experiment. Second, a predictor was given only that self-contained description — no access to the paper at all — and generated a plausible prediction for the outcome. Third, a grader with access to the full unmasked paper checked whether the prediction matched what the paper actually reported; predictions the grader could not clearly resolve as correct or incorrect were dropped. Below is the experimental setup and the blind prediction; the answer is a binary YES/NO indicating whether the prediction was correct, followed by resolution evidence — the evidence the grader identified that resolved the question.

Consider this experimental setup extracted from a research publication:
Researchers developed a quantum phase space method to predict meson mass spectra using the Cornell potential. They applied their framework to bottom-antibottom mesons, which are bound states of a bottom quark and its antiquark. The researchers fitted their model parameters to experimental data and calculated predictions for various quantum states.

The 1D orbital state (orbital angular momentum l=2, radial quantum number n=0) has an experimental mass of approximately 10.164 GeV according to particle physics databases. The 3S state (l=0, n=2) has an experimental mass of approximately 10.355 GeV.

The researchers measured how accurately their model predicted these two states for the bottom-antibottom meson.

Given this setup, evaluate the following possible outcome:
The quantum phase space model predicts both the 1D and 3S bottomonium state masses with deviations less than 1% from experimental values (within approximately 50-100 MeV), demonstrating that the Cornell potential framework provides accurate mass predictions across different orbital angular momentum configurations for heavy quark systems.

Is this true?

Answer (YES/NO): YES